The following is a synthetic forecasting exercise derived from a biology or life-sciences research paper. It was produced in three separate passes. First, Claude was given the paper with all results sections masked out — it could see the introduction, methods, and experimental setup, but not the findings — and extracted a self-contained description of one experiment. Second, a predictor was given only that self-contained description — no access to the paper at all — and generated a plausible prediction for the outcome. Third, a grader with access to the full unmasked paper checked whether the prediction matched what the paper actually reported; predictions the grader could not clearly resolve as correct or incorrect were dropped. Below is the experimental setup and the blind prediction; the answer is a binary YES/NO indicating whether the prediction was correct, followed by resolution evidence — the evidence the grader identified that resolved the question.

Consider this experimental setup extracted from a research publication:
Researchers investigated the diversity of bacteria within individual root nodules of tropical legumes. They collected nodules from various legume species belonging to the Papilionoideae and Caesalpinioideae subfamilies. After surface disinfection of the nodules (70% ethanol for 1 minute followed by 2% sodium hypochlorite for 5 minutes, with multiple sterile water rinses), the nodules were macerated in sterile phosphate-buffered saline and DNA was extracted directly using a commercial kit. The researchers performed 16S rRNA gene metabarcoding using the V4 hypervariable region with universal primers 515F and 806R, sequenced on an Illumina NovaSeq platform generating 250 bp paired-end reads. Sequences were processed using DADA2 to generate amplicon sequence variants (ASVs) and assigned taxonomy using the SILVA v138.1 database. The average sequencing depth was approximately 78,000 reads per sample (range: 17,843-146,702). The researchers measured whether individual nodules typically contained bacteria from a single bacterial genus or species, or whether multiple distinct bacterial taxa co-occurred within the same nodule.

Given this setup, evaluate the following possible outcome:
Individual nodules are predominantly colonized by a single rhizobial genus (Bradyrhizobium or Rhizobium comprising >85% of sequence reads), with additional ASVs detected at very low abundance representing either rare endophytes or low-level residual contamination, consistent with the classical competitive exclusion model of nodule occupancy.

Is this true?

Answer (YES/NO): NO